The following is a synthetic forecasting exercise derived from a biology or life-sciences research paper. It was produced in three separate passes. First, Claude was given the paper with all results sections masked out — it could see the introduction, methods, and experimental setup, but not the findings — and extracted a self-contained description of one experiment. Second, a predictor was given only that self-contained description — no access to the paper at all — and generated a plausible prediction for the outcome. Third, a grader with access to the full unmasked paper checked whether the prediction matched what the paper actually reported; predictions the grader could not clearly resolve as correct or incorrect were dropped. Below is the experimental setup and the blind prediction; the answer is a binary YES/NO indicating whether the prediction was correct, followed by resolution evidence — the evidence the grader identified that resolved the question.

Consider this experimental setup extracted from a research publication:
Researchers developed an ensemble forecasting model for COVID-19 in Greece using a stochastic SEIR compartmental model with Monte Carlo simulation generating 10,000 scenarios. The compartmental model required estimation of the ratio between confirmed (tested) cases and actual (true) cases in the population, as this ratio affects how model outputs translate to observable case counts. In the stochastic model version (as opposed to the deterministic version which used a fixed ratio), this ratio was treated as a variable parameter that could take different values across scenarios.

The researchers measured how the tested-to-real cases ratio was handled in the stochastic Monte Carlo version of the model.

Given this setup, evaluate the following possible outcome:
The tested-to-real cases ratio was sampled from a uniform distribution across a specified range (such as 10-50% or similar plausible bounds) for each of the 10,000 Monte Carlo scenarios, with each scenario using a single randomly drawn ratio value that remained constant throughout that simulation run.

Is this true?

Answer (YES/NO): NO